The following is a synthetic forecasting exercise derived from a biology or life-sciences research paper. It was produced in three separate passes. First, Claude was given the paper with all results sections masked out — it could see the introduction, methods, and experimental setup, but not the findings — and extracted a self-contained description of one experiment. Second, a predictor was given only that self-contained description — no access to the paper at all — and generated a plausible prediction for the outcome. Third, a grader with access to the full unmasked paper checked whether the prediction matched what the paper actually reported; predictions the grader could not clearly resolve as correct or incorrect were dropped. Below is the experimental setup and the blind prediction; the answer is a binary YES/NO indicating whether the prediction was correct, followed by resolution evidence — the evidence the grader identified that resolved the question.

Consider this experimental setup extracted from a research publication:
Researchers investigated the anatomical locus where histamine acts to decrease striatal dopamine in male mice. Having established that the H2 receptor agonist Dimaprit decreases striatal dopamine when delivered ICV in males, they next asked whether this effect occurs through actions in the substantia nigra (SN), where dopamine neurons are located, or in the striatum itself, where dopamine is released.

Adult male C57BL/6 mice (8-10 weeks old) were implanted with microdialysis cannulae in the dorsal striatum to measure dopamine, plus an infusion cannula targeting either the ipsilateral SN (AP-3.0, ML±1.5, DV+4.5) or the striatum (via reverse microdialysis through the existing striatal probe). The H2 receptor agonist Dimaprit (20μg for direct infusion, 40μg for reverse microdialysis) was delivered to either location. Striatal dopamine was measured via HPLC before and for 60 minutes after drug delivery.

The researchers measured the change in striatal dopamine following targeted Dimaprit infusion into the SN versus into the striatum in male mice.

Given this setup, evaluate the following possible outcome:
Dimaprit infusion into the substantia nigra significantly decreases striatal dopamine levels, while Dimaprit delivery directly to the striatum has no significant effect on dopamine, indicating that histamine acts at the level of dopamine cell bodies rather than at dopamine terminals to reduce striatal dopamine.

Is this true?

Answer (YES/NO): YES